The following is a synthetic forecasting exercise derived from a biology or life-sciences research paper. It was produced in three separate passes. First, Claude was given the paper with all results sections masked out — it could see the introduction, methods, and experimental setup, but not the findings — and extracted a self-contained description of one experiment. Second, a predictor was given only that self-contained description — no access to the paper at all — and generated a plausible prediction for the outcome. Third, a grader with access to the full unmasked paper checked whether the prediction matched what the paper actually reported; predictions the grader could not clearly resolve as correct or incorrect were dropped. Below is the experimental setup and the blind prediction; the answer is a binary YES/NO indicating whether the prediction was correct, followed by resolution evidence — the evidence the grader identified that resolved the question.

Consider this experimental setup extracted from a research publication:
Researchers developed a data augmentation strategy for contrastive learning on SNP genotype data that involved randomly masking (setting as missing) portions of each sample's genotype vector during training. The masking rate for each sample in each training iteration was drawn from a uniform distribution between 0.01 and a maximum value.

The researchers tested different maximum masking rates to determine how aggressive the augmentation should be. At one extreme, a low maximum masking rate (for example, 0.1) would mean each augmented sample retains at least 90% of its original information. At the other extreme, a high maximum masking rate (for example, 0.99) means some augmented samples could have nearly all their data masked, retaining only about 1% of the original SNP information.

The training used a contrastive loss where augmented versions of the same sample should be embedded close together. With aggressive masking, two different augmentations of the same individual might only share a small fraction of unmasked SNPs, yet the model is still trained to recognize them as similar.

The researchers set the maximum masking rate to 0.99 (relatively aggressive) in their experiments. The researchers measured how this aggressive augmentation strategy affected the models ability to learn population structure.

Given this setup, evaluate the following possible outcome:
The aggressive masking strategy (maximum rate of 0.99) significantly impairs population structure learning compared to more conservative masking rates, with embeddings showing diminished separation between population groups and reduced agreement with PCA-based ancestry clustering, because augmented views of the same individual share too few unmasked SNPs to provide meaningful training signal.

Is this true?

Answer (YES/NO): NO